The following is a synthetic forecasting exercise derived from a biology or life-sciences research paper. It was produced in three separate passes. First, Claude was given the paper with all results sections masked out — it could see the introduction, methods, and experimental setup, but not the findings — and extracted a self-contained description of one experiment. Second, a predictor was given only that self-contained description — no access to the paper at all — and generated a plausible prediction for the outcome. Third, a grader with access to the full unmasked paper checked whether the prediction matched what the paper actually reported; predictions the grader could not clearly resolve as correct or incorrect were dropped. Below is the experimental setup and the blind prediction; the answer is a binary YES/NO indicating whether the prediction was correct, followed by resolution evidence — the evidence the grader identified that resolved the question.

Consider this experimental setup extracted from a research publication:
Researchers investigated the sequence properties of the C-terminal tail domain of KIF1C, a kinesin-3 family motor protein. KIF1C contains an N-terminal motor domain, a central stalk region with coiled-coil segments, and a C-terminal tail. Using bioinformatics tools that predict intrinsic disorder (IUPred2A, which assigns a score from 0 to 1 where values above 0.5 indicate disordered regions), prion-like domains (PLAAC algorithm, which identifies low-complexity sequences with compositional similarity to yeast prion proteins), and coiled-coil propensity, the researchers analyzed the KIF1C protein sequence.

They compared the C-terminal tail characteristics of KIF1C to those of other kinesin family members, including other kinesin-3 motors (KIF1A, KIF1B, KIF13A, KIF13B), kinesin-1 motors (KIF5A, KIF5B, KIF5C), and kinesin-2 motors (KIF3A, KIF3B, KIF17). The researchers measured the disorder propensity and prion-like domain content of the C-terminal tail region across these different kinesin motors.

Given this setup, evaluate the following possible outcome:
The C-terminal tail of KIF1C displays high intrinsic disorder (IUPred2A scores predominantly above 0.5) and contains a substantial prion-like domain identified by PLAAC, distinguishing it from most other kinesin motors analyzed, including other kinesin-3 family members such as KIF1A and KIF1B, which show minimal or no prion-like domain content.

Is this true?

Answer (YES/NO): NO